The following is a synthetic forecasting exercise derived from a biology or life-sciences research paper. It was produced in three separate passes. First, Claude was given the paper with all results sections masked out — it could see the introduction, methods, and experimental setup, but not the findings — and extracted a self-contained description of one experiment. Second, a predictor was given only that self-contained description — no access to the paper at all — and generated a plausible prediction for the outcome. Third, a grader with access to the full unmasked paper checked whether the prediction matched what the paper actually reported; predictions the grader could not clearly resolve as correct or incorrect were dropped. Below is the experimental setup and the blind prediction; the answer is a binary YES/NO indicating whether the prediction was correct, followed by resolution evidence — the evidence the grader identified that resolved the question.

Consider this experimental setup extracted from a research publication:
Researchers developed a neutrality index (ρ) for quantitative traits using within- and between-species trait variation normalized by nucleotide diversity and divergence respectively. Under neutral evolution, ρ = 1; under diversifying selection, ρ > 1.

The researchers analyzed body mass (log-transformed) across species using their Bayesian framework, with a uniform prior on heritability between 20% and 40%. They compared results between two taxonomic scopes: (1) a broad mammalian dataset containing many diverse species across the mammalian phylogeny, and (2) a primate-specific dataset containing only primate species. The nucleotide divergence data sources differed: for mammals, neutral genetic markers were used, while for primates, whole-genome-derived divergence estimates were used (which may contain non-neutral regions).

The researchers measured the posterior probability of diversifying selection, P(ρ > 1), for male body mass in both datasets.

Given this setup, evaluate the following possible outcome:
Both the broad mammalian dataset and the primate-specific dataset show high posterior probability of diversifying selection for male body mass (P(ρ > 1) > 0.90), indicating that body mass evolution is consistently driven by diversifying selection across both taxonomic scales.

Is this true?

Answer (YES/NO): NO